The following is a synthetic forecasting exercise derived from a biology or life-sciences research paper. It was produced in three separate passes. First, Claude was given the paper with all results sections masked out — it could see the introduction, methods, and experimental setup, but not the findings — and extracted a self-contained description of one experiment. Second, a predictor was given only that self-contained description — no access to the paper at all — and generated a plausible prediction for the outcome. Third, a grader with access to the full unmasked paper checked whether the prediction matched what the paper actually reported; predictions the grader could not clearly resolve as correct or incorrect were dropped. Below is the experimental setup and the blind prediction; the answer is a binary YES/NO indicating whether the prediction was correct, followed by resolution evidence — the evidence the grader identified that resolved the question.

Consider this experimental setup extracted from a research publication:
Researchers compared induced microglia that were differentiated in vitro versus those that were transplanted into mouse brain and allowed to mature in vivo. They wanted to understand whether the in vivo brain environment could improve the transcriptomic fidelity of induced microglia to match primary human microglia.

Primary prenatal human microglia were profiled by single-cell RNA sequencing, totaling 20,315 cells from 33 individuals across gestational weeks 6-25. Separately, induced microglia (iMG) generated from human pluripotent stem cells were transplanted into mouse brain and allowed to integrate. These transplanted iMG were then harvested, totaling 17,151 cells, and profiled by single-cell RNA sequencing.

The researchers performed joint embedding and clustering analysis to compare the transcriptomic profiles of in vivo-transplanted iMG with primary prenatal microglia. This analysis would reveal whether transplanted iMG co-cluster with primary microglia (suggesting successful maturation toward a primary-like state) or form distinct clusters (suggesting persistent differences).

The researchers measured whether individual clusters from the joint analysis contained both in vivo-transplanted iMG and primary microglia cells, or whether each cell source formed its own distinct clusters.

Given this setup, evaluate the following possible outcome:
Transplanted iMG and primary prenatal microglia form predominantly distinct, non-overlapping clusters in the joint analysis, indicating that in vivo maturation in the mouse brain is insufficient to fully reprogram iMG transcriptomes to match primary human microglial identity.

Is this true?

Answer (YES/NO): NO